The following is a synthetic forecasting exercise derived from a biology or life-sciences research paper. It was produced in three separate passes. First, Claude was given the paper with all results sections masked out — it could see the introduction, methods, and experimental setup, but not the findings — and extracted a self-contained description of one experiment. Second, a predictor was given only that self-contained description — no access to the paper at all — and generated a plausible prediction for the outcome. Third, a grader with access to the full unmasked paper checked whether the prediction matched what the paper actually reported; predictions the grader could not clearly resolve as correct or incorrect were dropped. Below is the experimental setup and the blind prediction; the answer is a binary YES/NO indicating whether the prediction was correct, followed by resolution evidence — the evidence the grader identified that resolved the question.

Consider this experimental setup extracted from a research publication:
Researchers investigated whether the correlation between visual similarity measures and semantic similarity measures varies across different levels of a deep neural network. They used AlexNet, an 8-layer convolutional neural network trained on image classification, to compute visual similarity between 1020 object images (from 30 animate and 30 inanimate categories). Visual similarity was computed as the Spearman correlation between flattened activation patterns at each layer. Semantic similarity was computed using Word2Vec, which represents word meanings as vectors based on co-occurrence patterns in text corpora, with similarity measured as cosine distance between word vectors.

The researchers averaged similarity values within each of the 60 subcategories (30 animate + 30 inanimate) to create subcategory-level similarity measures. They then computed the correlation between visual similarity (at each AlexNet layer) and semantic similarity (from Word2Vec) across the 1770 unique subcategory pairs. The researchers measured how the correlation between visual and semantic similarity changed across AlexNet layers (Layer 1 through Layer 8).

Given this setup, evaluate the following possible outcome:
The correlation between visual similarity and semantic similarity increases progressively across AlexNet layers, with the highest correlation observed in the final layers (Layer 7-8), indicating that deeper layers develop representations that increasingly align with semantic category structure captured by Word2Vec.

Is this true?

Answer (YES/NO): NO